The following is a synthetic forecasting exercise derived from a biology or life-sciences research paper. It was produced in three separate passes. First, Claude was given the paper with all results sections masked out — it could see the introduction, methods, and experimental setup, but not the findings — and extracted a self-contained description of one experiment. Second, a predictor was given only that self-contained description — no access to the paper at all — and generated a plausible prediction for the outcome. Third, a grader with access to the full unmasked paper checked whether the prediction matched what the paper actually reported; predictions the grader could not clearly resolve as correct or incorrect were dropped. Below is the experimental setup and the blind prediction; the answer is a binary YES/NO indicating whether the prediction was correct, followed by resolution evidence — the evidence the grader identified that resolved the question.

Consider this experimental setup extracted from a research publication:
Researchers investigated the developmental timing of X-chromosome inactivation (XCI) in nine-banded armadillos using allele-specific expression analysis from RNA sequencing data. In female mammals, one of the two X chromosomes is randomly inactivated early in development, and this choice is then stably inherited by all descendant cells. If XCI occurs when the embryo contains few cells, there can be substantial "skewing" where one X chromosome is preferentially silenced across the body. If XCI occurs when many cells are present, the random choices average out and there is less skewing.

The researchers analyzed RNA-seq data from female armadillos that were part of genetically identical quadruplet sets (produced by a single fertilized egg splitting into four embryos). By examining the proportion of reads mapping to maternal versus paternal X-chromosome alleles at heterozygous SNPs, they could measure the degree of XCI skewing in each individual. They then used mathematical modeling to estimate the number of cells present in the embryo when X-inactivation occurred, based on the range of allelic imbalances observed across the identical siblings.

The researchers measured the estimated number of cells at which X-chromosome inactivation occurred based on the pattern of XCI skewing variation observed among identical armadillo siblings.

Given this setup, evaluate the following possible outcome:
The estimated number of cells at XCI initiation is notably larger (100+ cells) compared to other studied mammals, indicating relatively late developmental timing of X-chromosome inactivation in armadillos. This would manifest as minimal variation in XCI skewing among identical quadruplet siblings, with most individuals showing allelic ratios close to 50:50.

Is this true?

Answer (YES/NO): NO